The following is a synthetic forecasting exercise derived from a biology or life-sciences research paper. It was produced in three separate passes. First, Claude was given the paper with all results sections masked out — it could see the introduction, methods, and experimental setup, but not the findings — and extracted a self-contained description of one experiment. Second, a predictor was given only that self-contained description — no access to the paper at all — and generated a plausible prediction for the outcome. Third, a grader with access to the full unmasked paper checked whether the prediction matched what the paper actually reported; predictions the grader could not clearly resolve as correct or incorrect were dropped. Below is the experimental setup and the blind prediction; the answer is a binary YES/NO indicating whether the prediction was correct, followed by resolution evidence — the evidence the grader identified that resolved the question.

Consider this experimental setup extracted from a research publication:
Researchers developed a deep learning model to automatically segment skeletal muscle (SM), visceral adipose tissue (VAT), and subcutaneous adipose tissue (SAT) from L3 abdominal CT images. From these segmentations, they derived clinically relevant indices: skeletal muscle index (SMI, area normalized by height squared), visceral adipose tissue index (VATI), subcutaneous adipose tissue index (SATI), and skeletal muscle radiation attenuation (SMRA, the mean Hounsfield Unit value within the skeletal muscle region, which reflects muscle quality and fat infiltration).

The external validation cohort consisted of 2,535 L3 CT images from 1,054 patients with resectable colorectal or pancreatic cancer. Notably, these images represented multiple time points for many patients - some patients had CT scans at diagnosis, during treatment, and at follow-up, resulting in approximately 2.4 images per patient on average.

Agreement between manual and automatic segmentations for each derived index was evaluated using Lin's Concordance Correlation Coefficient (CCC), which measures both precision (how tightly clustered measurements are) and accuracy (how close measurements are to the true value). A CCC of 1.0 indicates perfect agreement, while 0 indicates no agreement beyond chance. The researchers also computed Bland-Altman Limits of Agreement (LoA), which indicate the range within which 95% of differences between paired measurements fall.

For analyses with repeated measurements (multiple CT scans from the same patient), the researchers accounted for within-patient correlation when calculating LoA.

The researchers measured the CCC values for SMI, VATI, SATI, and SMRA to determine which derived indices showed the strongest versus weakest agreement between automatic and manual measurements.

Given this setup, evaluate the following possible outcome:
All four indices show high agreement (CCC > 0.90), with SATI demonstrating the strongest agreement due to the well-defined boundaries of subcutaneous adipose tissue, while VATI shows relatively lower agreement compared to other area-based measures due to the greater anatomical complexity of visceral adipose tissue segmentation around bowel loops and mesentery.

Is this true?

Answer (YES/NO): NO